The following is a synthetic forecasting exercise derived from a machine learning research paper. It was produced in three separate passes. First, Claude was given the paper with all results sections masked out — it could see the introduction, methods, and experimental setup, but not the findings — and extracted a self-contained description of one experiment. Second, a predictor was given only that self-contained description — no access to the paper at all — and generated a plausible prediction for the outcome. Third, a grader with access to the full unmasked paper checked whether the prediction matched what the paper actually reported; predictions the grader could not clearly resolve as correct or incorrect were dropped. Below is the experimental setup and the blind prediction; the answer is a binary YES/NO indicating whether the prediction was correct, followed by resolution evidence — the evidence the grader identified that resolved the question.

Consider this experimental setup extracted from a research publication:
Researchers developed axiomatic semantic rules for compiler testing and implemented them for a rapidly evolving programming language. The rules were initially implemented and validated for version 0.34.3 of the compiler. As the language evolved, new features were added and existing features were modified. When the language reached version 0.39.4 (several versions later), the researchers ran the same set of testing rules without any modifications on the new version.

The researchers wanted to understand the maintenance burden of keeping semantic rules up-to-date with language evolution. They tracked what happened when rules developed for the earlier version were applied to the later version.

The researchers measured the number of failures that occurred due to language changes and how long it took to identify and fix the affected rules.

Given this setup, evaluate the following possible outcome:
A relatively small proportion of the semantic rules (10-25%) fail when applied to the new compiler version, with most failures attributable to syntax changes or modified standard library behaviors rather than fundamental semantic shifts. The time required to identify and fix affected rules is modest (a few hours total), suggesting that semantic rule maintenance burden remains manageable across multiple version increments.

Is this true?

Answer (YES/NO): NO